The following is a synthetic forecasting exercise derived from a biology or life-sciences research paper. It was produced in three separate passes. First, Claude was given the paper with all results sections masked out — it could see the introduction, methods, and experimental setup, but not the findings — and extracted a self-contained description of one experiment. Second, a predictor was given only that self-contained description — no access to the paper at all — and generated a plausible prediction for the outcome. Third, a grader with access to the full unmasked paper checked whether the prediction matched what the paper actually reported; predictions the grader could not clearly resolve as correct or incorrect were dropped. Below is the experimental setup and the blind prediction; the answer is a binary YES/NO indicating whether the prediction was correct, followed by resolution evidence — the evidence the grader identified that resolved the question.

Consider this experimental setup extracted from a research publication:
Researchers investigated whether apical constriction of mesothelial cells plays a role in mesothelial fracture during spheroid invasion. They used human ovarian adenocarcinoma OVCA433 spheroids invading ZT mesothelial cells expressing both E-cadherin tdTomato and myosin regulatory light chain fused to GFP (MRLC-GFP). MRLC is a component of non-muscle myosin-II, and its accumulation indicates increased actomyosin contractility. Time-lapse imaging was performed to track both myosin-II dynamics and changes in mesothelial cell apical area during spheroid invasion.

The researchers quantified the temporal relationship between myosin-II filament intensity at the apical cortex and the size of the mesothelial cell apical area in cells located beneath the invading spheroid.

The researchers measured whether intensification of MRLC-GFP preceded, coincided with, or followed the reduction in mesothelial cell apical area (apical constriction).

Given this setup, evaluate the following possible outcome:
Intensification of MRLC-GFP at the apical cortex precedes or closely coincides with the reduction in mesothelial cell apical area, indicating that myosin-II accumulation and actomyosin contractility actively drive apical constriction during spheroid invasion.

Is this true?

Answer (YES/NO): YES